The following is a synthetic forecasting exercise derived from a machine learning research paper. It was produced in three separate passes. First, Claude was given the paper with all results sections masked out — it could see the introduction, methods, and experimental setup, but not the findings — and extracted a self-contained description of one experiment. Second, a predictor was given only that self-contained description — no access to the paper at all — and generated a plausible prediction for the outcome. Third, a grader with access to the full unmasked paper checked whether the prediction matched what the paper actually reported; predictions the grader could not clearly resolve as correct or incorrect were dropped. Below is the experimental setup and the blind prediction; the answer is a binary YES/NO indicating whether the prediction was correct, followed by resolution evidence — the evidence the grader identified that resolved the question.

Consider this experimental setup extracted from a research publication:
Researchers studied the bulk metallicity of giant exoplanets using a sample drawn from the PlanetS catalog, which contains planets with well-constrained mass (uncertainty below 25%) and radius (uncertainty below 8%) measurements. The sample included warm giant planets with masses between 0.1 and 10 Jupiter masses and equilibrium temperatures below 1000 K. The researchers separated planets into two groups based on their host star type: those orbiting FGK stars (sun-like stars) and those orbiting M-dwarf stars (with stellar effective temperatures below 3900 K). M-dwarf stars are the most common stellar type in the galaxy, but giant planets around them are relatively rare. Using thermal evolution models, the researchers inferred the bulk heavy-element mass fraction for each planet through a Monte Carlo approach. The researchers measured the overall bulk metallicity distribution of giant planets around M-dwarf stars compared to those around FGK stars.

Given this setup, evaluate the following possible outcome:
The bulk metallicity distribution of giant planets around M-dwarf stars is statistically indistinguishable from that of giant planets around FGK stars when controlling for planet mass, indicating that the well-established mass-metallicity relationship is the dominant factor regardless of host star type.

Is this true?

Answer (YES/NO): NO